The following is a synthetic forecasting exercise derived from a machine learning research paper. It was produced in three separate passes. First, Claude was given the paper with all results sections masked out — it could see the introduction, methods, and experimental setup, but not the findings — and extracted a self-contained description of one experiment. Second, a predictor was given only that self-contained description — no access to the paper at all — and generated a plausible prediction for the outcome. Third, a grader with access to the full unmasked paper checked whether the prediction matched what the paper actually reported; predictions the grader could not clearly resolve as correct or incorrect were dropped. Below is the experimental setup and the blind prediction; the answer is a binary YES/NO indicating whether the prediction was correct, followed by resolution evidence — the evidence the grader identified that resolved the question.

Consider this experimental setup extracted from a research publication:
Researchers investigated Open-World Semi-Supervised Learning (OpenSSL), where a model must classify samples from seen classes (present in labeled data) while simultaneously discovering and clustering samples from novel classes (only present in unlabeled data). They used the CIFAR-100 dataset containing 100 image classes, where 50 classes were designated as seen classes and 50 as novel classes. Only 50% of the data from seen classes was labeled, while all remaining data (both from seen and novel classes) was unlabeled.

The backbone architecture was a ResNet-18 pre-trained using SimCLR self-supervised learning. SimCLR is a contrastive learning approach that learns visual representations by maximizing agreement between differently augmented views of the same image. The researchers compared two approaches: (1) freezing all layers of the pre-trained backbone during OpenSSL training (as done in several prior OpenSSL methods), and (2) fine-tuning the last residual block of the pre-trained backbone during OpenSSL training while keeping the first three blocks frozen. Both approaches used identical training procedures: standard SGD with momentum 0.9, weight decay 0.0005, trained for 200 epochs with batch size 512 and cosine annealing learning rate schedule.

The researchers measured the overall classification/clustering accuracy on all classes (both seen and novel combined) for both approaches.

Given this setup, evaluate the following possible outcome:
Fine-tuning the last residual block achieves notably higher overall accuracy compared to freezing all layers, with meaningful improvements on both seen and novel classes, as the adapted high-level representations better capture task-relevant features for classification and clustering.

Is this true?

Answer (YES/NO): YES